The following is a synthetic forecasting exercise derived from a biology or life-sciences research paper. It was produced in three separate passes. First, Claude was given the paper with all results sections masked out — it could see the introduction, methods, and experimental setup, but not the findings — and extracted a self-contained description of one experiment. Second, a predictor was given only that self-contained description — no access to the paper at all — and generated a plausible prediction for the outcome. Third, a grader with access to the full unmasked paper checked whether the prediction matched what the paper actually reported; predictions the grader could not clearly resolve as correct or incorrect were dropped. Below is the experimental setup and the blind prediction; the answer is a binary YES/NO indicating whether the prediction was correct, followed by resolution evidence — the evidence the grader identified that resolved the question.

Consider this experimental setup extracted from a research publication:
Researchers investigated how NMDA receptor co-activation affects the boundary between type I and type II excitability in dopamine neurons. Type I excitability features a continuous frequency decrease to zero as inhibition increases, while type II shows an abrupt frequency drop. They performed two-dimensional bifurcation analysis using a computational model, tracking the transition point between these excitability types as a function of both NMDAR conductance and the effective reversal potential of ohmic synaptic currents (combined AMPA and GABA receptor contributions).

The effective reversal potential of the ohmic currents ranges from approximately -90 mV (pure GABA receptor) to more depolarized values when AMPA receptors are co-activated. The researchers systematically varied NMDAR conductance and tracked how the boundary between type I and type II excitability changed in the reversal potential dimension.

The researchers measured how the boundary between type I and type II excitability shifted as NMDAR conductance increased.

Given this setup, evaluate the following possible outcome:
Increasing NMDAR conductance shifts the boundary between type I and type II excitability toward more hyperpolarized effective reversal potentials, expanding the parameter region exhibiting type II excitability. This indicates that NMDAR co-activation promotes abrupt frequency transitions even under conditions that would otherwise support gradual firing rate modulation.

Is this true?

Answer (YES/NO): YES